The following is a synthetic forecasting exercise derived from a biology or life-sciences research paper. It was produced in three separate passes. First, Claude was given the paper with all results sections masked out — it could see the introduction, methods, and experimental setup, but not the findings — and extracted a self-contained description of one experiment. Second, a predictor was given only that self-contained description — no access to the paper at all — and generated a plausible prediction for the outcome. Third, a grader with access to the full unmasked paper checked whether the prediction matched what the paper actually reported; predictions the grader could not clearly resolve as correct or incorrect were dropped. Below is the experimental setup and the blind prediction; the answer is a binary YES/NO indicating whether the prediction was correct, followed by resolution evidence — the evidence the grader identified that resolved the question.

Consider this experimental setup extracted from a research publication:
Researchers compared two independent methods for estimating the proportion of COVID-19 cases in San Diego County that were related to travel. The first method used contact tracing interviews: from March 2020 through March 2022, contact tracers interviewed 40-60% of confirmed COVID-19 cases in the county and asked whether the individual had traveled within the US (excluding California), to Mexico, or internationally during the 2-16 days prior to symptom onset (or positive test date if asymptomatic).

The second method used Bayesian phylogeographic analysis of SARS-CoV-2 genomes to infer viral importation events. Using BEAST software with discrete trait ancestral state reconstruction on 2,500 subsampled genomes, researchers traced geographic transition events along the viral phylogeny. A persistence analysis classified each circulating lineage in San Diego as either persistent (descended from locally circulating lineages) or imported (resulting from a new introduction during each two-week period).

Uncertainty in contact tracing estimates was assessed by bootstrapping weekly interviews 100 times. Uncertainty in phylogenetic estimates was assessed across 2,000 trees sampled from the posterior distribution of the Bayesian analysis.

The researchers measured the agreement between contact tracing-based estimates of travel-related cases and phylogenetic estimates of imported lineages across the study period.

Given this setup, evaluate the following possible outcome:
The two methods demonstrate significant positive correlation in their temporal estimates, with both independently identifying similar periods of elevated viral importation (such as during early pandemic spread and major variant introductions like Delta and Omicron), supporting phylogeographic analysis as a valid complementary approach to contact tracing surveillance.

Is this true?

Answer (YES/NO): NO